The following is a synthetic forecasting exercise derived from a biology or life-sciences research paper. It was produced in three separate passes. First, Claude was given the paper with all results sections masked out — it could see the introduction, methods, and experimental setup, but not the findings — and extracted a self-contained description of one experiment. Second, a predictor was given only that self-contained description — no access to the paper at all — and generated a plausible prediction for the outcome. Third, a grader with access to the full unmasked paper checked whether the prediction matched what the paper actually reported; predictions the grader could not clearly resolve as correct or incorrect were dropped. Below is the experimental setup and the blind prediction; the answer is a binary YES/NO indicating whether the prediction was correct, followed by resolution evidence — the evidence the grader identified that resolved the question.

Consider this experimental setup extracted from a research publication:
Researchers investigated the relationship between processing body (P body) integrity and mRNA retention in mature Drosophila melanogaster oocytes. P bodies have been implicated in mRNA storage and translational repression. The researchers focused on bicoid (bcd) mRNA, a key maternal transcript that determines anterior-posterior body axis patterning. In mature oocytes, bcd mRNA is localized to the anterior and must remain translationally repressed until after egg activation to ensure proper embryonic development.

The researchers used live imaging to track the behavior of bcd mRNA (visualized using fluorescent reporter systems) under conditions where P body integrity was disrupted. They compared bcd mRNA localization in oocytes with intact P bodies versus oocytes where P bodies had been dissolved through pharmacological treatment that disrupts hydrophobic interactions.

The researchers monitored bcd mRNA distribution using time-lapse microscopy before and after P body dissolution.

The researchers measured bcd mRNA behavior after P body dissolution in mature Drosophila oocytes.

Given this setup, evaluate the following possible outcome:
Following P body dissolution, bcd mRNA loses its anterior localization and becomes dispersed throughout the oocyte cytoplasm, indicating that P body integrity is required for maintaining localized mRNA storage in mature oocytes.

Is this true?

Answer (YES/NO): NO